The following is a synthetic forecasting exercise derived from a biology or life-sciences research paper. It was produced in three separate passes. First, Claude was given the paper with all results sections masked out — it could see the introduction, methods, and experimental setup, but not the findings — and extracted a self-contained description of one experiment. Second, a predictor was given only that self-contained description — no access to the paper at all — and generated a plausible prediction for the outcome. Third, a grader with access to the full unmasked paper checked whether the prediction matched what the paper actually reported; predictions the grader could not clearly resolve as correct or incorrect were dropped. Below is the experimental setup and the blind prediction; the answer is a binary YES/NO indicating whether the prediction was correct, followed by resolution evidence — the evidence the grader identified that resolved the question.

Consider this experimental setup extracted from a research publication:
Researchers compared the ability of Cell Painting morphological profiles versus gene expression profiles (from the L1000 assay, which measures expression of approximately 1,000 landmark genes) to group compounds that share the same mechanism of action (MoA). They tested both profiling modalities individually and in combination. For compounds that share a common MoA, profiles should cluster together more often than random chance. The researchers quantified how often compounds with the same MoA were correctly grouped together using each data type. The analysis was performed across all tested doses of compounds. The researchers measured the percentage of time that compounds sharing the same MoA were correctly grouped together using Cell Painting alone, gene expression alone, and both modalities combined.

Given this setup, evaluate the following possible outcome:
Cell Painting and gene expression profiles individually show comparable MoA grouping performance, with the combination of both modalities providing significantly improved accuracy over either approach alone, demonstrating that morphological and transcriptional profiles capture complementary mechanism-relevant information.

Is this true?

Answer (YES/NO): YES